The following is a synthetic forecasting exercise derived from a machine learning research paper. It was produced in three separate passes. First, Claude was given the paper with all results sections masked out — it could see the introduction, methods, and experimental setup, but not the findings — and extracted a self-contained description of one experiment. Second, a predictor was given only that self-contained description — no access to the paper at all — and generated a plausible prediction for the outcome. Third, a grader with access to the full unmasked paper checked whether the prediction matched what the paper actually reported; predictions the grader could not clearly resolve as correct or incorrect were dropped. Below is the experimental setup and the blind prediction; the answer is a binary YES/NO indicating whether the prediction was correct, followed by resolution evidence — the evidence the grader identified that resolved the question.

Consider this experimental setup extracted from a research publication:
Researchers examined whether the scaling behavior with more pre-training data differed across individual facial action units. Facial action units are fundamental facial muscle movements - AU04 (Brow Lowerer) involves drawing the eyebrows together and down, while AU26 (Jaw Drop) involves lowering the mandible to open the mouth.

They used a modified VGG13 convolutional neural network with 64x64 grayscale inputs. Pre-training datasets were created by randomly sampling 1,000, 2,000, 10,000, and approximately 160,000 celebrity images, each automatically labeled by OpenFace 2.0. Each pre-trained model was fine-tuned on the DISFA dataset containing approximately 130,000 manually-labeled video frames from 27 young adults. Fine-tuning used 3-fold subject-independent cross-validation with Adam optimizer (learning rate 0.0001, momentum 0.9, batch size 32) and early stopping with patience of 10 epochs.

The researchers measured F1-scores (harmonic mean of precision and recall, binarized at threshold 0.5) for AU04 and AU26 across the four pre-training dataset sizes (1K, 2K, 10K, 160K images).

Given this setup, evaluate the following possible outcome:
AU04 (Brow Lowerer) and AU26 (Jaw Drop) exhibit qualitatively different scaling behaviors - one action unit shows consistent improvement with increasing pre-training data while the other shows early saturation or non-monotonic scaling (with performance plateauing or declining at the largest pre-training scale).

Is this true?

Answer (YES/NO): NO